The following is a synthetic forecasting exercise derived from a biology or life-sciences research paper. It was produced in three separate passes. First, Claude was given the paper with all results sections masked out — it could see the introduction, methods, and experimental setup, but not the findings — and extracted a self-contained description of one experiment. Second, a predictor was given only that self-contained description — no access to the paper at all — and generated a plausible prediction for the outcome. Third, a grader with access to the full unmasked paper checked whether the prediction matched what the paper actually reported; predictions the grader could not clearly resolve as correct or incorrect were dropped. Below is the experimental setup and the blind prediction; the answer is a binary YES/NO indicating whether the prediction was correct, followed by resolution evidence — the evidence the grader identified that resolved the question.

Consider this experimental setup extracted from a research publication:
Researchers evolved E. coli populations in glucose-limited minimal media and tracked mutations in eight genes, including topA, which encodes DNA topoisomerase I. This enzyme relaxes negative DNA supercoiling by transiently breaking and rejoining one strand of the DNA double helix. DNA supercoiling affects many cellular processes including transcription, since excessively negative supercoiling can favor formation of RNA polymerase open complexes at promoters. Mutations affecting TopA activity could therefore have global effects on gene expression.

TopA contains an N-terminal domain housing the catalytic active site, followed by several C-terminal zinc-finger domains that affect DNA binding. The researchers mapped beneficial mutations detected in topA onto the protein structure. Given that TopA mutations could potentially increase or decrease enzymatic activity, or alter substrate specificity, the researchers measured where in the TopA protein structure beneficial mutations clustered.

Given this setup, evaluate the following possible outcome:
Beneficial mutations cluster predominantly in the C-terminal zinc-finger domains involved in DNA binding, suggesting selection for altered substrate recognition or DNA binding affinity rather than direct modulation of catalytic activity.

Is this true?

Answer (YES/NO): NO